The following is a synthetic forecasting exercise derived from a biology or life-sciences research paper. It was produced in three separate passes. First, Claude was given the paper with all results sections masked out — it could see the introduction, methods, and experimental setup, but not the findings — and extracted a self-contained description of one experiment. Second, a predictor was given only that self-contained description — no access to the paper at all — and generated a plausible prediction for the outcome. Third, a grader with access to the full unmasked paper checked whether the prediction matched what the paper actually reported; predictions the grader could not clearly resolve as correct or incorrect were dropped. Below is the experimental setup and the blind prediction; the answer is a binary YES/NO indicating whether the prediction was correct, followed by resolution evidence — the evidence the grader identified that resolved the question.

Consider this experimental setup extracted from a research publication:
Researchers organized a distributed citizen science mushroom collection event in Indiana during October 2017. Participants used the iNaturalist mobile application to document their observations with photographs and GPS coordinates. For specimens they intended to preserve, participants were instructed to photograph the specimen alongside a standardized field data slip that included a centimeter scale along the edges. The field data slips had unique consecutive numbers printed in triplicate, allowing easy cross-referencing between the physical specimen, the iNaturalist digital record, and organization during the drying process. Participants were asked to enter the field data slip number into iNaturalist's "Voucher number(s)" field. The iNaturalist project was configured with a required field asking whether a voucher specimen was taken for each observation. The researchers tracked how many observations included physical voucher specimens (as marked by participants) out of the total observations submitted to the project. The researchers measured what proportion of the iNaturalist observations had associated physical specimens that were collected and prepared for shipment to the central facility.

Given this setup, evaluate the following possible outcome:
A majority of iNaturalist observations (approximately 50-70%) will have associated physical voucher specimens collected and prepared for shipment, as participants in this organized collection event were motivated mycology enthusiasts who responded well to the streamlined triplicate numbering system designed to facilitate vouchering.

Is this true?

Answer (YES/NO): YES